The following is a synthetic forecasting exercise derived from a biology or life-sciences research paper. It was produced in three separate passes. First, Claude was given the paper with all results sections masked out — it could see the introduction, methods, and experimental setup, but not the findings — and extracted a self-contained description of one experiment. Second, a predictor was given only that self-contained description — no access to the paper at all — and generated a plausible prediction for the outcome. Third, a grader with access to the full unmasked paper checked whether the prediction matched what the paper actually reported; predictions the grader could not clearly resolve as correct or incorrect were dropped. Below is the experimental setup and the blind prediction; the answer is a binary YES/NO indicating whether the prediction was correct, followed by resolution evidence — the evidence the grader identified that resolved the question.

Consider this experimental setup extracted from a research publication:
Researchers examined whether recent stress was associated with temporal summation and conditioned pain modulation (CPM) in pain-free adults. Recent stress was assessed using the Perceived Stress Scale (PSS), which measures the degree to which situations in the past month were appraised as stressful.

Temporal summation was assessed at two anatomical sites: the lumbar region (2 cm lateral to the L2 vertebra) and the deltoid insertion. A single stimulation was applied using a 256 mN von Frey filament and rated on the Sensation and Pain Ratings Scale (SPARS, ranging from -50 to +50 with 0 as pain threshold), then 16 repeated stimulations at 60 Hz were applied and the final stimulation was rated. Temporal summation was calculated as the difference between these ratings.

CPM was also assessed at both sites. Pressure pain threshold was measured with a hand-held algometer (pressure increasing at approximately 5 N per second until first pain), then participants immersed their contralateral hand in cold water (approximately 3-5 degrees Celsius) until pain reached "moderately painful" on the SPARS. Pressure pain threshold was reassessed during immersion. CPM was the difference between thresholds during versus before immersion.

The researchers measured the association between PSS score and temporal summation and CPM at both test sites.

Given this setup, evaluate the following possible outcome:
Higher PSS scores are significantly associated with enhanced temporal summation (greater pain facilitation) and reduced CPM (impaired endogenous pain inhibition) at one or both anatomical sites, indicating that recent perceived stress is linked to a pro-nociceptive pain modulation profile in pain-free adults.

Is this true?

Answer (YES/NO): NO